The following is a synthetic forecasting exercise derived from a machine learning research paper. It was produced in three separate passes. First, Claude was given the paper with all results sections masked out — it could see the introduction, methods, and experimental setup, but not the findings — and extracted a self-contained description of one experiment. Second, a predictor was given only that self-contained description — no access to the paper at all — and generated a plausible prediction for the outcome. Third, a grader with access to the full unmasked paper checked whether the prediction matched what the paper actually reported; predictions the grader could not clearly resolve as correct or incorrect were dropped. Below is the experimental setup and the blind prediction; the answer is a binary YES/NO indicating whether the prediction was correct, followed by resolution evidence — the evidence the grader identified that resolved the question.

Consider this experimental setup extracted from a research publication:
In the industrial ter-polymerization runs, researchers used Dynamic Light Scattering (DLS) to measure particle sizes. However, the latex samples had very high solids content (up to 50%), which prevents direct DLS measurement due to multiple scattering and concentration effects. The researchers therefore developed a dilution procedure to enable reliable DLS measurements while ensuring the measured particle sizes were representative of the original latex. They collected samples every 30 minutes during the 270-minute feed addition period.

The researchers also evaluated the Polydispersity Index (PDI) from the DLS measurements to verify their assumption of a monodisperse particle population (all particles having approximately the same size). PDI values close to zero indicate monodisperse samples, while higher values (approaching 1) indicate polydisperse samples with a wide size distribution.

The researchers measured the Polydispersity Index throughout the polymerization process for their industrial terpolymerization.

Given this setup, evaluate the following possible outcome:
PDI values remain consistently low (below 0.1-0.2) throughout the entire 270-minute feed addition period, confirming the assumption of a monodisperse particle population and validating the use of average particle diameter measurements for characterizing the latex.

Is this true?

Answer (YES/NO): YES